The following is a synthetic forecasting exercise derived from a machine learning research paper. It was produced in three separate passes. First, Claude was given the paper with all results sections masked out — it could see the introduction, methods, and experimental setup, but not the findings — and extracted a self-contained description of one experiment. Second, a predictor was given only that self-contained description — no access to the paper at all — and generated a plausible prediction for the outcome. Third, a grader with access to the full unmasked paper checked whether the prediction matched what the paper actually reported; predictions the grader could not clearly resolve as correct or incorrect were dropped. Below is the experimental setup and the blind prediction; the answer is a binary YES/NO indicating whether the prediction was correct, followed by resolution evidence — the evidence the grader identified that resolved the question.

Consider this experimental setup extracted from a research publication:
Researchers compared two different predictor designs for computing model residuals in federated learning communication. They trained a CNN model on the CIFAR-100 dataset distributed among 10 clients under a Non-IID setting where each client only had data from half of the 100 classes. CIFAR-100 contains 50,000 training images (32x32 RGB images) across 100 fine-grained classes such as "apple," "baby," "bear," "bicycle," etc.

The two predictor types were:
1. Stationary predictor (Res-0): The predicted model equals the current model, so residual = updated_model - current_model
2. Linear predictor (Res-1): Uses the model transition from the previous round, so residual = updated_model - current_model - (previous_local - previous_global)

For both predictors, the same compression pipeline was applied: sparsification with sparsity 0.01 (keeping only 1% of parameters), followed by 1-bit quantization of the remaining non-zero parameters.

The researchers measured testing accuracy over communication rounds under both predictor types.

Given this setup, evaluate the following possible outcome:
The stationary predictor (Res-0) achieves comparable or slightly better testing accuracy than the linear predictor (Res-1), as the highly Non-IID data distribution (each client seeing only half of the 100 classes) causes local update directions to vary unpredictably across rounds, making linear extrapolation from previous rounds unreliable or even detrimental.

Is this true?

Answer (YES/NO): NO